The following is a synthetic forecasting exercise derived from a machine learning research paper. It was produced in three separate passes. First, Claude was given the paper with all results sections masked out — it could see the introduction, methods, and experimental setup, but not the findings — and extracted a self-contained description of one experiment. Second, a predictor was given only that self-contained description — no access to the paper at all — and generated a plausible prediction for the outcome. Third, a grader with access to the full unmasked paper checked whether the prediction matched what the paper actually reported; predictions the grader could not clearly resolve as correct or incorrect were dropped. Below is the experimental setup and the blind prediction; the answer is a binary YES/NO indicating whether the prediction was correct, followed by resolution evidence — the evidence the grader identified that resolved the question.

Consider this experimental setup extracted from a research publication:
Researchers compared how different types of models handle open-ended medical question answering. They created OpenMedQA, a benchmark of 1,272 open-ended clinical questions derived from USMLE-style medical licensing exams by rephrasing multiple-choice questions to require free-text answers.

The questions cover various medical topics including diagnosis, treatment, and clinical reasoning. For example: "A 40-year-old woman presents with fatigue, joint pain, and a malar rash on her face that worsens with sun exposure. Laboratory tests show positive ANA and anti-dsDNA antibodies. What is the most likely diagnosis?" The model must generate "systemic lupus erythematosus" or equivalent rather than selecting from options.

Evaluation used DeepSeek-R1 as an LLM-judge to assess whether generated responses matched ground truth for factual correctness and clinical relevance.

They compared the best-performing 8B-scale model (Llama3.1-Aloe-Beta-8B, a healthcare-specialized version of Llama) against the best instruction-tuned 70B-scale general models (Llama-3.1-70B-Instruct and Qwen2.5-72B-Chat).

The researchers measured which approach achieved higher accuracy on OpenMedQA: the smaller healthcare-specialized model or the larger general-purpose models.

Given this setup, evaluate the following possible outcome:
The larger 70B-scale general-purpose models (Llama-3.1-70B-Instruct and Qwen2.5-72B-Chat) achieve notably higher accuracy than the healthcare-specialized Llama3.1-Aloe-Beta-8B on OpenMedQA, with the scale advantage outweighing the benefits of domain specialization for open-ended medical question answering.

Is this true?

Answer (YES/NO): YES